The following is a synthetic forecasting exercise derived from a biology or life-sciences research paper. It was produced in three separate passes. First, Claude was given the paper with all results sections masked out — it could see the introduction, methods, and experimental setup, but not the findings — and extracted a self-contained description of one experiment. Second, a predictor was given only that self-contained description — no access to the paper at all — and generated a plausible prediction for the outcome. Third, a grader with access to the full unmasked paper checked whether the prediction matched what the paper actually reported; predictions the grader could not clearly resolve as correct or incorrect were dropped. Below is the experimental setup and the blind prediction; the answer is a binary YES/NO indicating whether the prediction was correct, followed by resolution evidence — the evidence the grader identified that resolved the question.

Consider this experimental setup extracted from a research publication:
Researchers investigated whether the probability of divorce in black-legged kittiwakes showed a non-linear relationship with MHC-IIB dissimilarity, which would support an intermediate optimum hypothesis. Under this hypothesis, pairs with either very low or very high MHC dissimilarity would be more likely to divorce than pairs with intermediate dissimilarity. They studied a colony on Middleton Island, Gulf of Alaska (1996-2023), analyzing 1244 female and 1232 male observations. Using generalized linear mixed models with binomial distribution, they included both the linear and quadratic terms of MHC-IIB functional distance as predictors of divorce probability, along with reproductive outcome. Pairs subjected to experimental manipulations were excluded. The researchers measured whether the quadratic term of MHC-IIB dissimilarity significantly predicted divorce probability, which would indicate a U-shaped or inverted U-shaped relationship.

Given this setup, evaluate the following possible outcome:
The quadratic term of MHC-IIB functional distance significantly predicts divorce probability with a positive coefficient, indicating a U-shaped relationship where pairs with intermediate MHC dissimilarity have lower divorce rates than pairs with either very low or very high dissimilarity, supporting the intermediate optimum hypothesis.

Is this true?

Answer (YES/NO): NO